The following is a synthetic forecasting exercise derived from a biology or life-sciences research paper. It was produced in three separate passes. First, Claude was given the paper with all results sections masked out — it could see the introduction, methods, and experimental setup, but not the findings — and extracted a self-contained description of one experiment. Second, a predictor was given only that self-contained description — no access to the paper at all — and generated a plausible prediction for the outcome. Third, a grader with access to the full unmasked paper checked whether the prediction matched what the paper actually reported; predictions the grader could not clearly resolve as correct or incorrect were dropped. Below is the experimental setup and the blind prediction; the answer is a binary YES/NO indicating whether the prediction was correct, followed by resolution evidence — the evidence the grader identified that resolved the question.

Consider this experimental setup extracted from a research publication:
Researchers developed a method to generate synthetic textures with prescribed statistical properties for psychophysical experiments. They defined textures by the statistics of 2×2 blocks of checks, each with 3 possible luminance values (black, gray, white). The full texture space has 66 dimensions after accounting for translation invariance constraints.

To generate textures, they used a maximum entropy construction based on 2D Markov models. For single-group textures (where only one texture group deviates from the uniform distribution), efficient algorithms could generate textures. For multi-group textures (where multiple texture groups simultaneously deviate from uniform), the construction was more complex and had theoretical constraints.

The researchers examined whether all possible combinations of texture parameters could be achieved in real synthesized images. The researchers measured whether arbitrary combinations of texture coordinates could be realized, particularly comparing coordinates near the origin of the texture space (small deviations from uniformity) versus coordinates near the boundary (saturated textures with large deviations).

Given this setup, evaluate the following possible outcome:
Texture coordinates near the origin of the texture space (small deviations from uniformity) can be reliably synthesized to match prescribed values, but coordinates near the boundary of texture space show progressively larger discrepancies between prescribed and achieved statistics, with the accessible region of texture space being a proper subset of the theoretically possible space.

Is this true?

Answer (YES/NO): NO